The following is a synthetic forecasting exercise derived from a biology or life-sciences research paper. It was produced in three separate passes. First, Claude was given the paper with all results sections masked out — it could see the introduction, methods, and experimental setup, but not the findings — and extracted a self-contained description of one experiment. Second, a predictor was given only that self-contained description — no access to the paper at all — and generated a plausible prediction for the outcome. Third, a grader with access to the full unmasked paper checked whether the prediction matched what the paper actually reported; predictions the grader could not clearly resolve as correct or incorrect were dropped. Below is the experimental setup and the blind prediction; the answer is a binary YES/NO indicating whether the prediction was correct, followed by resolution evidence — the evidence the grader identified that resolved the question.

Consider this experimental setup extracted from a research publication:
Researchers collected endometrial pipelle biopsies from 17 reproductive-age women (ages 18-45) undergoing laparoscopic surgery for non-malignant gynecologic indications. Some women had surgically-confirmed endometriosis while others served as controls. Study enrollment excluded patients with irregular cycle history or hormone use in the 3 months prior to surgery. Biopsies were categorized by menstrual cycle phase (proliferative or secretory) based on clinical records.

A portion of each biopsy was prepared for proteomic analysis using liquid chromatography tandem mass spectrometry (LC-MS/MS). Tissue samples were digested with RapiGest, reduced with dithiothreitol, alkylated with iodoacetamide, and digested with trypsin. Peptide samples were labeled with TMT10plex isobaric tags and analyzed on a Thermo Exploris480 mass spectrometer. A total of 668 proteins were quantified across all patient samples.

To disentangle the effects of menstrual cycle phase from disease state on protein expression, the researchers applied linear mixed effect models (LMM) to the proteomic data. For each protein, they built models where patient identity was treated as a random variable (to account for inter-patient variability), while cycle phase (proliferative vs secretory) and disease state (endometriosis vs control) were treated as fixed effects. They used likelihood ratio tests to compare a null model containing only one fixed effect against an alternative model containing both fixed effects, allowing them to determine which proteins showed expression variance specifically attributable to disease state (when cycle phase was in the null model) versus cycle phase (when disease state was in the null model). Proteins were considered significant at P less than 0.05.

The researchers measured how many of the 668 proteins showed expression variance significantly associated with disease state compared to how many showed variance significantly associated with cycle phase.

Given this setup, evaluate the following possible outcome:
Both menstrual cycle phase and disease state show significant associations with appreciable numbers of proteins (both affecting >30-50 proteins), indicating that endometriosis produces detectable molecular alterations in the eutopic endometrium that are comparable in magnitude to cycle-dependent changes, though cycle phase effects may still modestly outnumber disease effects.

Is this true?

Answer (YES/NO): NO